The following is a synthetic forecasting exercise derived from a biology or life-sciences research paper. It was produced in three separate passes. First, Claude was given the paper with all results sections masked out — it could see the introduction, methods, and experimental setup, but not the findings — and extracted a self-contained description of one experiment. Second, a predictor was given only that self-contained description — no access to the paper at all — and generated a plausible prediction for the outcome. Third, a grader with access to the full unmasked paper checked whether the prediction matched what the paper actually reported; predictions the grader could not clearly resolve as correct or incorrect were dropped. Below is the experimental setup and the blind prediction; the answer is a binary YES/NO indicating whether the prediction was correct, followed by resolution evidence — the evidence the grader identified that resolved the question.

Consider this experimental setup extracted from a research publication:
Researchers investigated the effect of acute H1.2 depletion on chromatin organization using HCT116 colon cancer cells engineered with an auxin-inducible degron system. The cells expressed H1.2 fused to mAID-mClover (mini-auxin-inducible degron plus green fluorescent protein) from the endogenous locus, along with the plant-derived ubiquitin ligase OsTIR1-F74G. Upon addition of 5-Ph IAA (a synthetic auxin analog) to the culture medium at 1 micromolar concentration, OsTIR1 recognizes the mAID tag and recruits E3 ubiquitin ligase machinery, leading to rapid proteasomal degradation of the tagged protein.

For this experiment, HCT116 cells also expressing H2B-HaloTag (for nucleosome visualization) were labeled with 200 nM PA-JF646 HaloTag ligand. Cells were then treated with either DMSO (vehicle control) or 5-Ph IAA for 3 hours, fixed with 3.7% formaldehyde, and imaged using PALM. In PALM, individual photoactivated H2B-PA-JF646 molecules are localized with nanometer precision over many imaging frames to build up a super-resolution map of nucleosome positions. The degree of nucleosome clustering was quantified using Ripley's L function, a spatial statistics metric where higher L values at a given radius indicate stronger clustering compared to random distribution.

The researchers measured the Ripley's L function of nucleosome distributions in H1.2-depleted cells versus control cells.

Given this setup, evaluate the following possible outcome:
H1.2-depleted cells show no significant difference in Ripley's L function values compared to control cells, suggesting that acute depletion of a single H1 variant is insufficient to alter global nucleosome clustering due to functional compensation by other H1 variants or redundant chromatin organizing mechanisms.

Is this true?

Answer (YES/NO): NO